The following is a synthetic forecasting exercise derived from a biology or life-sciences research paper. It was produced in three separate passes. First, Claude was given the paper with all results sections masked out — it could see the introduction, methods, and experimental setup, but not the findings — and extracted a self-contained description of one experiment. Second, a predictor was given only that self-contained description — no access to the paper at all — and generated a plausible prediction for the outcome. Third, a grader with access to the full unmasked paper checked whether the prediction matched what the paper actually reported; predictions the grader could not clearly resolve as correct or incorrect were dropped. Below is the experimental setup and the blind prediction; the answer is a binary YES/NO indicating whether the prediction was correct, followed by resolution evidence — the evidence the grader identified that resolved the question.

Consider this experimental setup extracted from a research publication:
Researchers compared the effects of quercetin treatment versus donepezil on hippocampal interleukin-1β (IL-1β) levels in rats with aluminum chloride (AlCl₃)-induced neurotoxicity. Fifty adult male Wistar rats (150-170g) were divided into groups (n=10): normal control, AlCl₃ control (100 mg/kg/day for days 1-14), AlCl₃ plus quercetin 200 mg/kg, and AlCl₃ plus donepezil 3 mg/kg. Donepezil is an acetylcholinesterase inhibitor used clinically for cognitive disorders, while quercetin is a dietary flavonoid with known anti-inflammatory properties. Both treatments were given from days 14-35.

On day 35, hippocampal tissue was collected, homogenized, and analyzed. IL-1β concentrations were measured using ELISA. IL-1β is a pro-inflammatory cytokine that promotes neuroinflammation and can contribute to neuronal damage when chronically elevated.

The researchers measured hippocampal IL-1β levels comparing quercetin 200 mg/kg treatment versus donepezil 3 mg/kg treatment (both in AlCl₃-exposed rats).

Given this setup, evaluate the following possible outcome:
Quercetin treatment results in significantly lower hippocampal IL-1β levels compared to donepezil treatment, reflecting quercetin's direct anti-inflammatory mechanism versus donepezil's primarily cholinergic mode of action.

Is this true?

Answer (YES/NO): YES